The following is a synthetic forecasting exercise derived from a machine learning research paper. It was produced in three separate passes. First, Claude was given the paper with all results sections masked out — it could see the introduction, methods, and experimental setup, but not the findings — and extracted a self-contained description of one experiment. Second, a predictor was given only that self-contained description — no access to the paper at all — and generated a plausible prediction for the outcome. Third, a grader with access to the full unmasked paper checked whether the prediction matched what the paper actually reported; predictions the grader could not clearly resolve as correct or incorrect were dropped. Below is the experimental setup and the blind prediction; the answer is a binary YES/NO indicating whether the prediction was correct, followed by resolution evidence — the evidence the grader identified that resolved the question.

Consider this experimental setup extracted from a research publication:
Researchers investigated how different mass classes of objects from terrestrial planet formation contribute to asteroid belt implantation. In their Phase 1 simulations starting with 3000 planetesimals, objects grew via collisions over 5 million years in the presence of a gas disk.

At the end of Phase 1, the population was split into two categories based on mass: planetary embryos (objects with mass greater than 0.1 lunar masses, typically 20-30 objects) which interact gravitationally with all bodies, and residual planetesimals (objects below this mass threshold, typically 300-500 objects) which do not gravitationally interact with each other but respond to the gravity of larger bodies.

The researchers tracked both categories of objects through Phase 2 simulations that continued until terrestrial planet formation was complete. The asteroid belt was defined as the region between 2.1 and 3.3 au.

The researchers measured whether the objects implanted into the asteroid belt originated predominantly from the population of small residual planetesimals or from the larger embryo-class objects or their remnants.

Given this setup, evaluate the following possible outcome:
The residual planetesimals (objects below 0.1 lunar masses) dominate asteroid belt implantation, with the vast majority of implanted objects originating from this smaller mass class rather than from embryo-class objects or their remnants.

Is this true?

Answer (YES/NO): YES